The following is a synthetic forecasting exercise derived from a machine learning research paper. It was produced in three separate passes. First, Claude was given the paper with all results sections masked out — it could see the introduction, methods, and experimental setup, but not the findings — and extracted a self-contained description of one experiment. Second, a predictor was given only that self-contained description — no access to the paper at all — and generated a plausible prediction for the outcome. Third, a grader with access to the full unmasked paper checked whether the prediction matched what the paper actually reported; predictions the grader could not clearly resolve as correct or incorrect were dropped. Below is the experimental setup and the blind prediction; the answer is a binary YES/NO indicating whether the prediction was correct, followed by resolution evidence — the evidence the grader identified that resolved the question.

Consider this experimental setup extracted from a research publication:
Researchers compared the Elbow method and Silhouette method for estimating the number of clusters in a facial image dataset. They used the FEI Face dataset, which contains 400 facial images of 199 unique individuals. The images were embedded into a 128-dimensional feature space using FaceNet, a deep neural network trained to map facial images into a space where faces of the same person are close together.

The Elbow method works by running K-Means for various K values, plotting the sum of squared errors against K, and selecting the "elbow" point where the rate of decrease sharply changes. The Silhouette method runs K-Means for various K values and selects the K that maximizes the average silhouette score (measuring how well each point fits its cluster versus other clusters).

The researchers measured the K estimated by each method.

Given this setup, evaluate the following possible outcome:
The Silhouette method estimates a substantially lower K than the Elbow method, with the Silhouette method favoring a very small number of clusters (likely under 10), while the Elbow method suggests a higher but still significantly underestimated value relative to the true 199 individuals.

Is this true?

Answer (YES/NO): NO